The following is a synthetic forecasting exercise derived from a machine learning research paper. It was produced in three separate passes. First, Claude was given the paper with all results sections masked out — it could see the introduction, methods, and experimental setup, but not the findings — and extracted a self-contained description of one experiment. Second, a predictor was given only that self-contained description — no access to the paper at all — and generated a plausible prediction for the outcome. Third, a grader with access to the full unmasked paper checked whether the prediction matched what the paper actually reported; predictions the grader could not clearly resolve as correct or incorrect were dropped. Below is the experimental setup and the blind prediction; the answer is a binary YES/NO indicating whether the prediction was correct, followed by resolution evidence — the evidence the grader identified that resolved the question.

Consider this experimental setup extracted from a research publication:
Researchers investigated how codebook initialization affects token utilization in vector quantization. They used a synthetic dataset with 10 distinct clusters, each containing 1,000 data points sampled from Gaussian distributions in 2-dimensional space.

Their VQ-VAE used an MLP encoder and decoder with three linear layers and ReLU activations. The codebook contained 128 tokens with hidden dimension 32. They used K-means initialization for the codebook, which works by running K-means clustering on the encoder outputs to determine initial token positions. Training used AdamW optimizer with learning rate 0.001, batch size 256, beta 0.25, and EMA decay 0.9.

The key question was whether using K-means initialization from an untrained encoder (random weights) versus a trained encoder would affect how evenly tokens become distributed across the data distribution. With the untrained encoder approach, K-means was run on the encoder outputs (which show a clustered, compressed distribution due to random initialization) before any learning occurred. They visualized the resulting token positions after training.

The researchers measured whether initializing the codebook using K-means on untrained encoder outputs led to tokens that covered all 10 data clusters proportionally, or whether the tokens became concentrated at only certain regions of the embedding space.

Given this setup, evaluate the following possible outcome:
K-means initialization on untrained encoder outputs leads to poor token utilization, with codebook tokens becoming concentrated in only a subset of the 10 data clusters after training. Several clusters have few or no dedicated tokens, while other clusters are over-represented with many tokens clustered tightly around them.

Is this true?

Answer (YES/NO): YES